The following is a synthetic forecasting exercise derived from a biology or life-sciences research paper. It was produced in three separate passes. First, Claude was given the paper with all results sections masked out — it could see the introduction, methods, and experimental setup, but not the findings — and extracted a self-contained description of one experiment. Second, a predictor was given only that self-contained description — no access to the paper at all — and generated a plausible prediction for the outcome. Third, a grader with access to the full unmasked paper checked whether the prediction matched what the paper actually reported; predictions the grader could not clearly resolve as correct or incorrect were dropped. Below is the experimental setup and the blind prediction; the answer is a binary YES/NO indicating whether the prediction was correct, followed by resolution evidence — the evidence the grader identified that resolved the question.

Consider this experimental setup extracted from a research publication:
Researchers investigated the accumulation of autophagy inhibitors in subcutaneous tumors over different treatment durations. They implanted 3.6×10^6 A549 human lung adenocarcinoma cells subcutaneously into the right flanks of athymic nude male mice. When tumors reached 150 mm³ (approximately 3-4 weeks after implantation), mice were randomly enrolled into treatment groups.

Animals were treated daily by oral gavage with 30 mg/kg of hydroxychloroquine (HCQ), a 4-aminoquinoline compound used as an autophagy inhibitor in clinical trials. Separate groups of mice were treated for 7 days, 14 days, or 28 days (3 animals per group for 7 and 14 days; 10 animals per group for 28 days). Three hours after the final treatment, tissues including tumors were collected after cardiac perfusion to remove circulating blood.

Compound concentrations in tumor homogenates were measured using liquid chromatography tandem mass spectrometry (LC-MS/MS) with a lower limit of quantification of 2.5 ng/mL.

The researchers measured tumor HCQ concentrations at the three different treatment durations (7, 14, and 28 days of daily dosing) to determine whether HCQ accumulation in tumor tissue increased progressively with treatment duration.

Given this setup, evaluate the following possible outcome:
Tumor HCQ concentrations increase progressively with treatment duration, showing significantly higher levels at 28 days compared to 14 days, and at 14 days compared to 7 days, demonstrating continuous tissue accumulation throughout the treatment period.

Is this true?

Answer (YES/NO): NO